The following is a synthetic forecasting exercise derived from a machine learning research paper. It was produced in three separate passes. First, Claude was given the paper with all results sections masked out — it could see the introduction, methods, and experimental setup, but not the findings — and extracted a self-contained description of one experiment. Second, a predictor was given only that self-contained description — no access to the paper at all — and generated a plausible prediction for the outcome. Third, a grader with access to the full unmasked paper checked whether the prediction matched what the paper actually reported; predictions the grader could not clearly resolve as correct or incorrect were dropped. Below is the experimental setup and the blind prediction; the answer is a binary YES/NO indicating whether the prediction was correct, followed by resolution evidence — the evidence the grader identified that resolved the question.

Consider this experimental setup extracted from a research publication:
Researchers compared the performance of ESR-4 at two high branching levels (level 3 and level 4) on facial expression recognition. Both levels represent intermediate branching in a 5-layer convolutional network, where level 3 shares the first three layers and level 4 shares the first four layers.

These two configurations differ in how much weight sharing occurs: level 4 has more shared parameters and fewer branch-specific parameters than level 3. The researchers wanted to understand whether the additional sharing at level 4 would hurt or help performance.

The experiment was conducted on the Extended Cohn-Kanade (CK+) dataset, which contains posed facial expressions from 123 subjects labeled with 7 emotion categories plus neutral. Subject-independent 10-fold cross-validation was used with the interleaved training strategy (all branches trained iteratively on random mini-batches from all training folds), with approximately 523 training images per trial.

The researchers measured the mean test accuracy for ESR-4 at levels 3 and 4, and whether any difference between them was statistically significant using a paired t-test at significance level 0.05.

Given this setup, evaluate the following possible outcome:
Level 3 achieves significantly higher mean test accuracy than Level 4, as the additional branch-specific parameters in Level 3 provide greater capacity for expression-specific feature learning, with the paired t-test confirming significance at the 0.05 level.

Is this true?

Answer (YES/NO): NO